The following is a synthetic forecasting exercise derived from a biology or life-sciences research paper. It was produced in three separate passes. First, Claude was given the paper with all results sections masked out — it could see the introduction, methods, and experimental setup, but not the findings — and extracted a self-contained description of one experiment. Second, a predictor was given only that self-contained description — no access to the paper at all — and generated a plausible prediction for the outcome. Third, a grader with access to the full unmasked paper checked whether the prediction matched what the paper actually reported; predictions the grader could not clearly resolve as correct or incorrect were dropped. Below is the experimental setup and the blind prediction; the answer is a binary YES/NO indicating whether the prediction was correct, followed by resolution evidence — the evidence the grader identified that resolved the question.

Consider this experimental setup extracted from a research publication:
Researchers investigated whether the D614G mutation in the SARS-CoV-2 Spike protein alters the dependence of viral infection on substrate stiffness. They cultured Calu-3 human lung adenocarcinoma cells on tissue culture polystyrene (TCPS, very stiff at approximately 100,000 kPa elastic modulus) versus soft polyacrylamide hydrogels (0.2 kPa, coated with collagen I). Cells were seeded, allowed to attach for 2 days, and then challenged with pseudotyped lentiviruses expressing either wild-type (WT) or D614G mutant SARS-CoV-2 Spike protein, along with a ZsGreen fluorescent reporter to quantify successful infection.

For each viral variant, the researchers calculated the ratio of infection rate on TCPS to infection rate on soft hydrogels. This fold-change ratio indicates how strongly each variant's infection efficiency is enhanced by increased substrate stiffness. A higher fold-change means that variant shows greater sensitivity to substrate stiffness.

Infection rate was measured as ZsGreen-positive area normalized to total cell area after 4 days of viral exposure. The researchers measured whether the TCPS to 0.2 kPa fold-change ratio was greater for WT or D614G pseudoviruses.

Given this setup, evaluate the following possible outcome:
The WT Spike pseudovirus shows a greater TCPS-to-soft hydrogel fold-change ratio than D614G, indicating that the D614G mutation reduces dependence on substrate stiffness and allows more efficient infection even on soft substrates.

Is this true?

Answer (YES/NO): YES